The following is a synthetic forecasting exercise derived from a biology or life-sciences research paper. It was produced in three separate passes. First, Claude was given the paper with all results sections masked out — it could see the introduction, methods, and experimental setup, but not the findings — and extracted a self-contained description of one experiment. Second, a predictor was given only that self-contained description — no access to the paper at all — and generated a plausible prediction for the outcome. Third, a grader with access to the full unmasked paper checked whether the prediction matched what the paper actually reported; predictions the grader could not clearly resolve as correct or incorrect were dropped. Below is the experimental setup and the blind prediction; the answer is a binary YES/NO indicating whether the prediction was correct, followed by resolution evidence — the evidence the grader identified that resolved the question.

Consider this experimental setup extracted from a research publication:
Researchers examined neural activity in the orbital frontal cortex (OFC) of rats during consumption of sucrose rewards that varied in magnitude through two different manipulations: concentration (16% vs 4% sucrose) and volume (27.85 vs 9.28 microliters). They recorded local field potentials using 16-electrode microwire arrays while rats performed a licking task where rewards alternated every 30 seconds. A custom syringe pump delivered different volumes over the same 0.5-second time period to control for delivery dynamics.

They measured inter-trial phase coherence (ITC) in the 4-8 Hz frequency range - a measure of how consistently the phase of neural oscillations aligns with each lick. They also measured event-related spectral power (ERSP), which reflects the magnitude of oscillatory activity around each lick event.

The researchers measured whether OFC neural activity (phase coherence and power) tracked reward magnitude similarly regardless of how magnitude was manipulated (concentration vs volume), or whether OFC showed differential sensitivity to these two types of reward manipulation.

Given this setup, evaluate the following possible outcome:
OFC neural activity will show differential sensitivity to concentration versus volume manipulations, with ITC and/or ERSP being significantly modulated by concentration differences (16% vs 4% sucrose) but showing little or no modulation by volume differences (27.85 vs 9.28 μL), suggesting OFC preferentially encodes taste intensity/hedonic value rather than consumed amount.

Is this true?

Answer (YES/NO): NO